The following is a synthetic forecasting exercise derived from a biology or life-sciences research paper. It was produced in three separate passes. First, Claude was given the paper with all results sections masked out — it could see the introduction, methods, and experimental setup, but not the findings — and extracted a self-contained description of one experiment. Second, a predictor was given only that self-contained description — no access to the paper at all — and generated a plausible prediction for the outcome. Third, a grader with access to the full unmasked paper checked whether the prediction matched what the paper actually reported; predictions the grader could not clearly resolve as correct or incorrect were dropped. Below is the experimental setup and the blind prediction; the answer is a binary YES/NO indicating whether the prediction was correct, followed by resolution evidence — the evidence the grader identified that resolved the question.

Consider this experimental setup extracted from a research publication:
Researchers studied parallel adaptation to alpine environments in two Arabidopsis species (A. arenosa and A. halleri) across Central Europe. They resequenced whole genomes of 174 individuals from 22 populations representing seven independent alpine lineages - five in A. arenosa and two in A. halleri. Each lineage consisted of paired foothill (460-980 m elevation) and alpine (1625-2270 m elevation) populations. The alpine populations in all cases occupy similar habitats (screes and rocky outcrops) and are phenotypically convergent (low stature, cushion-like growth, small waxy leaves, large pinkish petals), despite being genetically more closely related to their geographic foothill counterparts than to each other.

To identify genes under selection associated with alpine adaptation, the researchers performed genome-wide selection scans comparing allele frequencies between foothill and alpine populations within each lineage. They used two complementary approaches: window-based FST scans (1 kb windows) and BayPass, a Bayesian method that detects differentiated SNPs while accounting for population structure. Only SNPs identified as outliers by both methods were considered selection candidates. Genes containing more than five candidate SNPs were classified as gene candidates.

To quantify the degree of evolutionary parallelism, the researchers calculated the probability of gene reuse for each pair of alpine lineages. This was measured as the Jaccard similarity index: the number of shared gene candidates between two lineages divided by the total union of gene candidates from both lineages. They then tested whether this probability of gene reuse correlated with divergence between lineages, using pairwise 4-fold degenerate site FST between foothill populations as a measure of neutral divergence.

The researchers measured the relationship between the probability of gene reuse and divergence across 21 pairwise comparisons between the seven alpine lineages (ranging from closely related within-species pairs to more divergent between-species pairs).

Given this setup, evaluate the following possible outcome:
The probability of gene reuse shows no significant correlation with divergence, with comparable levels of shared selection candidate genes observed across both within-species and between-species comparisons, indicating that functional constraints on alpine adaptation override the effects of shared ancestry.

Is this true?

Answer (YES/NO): NO